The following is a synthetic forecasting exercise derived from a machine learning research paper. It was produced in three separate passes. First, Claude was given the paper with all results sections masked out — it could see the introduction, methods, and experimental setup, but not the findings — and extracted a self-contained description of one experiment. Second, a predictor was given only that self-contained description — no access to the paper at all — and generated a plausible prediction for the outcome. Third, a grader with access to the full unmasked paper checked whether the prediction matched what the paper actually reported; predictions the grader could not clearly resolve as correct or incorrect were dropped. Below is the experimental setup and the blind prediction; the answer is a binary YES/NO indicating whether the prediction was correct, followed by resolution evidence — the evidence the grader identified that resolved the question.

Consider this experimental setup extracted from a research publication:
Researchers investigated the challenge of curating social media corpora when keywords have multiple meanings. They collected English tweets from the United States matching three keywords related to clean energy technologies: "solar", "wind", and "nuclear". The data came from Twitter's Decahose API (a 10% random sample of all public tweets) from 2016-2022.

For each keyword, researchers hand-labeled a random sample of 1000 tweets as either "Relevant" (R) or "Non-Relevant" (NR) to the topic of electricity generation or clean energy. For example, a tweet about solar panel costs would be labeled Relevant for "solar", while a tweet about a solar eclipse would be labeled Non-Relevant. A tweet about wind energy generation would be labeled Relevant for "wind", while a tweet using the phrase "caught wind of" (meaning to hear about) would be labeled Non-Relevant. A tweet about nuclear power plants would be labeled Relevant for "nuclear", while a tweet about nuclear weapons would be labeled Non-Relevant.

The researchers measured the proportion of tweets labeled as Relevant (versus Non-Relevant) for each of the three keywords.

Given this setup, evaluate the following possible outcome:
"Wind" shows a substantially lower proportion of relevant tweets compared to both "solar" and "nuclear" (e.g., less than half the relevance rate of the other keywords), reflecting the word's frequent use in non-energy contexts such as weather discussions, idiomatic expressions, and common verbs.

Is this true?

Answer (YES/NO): YES